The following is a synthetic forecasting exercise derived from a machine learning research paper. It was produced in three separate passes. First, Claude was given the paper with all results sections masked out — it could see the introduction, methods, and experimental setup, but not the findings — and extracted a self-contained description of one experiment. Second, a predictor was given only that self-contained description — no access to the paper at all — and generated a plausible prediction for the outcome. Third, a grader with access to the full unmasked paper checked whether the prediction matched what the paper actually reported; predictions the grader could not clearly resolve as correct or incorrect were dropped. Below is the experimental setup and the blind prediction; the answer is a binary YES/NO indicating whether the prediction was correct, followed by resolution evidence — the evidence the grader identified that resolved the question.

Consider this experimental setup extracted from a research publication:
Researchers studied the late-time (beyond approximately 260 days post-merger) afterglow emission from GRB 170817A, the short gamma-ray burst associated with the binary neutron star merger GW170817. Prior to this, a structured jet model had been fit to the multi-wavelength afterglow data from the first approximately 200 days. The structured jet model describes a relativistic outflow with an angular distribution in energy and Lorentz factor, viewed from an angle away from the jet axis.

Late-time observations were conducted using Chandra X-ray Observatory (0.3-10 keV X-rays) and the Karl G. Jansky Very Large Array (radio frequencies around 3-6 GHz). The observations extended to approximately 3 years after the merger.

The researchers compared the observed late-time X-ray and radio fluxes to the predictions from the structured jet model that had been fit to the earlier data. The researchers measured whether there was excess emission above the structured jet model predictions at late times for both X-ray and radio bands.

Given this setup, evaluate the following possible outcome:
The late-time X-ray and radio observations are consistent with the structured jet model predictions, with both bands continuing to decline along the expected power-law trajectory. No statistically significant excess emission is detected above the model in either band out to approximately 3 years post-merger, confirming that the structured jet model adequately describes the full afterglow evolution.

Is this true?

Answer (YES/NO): NO